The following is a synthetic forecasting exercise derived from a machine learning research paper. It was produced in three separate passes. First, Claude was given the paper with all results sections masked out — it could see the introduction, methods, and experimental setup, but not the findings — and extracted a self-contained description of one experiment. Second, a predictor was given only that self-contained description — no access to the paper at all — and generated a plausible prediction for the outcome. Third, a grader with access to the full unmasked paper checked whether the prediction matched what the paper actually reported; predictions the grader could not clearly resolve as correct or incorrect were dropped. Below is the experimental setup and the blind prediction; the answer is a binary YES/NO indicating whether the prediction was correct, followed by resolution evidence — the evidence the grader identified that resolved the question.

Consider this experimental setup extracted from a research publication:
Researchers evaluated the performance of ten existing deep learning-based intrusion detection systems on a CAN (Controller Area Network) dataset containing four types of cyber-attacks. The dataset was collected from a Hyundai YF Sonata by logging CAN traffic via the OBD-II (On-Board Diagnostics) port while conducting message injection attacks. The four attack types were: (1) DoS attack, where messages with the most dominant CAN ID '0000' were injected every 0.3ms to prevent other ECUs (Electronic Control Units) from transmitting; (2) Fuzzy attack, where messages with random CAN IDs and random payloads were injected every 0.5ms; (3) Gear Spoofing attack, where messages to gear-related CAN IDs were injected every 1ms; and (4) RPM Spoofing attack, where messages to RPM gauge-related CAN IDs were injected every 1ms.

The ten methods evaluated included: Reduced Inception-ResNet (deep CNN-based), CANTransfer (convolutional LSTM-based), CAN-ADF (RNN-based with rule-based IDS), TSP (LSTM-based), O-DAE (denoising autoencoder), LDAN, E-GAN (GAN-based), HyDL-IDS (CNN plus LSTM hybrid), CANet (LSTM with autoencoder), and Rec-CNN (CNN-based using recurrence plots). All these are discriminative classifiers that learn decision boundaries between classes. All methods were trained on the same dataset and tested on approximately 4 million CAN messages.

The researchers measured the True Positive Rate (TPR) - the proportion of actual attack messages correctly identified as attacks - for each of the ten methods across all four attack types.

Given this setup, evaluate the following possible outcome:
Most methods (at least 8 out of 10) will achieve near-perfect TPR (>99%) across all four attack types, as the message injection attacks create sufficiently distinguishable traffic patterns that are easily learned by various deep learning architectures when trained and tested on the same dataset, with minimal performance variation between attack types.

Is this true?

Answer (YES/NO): NO